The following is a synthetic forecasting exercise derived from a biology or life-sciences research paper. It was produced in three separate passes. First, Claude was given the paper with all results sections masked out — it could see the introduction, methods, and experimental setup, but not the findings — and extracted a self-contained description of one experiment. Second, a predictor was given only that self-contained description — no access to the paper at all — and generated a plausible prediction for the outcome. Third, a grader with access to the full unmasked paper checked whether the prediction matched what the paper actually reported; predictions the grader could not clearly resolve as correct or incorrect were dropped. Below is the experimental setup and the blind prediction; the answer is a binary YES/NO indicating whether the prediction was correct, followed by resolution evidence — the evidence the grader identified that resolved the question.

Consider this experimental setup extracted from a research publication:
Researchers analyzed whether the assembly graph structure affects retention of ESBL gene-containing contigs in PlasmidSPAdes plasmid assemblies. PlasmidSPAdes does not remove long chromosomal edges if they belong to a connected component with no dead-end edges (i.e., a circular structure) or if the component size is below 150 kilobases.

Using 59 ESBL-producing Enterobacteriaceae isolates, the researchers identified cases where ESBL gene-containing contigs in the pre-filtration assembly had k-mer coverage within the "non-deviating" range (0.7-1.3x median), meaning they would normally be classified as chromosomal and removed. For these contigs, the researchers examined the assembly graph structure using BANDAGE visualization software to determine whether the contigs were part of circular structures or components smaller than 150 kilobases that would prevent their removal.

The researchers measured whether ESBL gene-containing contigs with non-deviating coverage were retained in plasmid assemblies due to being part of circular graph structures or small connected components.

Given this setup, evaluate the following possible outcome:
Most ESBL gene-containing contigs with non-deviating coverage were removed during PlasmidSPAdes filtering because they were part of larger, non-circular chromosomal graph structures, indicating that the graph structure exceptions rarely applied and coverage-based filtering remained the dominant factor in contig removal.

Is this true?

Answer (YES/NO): YES